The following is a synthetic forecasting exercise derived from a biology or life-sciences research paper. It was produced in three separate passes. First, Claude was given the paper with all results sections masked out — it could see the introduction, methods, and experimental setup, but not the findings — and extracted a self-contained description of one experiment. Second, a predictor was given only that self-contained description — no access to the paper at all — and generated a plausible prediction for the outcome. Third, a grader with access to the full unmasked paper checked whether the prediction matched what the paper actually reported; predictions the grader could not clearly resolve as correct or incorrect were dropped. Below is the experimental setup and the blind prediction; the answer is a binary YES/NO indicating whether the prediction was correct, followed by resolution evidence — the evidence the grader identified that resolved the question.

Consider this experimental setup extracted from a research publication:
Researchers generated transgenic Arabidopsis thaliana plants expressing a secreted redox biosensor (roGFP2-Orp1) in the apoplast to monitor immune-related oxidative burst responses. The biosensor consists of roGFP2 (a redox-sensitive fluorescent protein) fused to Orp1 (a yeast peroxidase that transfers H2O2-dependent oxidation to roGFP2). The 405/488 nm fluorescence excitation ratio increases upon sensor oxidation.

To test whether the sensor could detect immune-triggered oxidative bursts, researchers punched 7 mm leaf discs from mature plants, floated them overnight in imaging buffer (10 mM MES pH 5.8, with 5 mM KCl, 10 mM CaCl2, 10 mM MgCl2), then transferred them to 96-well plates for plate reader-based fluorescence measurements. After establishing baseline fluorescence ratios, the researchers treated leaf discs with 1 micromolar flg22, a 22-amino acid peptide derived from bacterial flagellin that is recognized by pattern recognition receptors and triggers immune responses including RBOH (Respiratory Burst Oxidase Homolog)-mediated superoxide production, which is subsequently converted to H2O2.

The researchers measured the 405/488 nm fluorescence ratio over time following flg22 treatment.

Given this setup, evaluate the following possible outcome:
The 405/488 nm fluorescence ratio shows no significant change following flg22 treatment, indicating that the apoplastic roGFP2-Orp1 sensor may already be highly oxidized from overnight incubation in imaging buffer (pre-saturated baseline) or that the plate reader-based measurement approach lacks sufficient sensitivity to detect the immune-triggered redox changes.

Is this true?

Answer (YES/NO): NO